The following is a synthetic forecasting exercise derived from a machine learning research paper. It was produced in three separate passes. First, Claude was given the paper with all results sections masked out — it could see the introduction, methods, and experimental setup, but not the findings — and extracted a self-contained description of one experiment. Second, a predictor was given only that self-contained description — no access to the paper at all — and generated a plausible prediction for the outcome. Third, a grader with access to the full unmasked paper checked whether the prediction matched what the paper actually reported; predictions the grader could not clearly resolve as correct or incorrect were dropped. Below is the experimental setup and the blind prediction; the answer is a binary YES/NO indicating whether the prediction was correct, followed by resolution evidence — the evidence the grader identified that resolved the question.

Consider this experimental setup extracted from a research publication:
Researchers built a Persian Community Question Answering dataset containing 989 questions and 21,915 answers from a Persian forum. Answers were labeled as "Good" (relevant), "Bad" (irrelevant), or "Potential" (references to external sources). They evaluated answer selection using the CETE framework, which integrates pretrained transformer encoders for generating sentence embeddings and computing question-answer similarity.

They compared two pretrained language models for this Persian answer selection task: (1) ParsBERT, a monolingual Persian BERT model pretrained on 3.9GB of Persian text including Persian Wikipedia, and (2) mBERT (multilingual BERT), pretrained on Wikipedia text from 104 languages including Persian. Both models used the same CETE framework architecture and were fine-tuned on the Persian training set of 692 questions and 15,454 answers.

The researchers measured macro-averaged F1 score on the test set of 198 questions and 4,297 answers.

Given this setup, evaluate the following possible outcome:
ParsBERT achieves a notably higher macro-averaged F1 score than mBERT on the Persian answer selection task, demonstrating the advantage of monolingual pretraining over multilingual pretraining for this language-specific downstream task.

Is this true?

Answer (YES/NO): YES